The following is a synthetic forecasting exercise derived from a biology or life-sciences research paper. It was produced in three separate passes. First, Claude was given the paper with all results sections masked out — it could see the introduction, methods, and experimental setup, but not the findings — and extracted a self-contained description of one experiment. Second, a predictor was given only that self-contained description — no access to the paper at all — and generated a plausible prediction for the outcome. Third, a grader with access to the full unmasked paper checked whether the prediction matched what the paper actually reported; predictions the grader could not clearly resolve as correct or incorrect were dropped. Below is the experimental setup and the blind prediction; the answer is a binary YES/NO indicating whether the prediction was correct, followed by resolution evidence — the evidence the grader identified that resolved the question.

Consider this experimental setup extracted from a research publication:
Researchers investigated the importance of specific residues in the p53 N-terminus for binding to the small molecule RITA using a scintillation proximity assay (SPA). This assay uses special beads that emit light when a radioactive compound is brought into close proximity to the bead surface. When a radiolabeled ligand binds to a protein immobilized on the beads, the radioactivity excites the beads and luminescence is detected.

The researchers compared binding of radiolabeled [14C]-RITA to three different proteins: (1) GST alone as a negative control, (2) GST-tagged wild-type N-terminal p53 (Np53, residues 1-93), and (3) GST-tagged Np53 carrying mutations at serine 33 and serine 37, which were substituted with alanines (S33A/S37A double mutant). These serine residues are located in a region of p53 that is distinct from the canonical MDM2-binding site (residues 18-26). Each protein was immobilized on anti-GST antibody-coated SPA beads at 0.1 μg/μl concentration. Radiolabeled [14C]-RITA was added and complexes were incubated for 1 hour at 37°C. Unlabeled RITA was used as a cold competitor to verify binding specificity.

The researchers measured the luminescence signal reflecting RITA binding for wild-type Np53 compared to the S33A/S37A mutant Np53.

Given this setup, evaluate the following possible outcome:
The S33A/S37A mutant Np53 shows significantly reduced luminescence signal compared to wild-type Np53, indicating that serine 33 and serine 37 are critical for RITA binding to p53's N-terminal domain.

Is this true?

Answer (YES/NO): YES